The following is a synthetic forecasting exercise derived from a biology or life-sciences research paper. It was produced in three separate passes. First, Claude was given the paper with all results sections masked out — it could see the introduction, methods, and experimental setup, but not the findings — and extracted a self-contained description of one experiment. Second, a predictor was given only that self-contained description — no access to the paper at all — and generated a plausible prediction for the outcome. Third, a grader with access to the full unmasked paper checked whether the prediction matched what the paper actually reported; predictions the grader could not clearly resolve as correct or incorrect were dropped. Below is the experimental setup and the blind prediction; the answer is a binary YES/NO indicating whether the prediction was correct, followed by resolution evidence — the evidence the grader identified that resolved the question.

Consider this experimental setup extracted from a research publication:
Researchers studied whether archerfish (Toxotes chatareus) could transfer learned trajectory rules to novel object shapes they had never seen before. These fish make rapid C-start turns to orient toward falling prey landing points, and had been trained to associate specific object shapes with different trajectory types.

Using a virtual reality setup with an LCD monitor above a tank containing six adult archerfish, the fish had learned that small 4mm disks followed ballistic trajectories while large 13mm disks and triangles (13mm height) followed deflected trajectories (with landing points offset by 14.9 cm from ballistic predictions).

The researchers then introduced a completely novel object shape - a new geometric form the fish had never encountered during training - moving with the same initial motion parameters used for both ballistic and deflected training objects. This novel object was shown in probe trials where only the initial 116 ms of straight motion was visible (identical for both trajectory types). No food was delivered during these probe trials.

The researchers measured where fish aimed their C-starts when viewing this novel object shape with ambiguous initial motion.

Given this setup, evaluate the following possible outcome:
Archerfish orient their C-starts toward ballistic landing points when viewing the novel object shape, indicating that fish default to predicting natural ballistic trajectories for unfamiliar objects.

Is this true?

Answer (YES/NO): NO